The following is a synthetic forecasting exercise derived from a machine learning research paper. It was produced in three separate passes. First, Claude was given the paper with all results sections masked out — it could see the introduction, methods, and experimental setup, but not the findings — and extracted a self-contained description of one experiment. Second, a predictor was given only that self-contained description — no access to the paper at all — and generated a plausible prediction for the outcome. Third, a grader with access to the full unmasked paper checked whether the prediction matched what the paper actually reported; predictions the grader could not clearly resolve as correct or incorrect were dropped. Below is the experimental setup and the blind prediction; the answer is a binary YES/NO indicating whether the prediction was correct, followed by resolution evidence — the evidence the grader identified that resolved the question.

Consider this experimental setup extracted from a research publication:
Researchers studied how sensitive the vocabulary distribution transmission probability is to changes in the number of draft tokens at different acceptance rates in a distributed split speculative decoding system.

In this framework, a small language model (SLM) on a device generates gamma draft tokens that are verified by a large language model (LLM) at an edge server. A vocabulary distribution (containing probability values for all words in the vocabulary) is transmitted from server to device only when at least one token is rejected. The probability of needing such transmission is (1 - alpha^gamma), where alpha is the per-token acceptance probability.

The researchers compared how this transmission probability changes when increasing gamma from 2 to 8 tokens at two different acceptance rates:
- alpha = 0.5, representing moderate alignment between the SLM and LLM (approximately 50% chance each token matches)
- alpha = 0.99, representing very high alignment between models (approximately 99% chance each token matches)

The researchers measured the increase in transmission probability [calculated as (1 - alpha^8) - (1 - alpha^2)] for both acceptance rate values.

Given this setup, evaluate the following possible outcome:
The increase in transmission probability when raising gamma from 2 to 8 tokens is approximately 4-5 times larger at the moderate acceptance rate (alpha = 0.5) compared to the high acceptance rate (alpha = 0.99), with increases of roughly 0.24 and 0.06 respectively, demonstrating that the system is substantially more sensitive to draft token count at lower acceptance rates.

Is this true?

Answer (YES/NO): YES